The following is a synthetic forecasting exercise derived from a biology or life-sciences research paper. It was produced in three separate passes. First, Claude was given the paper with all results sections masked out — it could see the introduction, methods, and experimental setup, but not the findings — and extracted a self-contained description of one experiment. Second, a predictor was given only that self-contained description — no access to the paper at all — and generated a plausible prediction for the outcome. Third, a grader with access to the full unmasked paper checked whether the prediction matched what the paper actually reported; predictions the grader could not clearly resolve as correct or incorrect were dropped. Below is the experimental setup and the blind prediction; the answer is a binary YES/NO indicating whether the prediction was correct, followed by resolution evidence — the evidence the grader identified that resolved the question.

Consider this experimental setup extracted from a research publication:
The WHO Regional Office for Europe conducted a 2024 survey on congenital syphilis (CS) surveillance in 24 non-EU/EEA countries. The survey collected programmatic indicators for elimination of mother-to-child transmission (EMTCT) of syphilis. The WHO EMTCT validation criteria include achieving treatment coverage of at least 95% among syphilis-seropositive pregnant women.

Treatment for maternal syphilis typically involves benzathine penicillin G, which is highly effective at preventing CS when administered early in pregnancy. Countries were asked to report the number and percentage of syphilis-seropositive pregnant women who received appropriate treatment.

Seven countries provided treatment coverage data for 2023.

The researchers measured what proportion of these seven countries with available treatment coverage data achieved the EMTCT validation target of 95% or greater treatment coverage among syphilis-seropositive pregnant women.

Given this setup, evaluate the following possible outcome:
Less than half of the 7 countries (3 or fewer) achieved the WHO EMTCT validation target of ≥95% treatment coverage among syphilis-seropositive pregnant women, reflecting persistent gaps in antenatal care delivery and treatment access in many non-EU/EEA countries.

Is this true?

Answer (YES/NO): NO